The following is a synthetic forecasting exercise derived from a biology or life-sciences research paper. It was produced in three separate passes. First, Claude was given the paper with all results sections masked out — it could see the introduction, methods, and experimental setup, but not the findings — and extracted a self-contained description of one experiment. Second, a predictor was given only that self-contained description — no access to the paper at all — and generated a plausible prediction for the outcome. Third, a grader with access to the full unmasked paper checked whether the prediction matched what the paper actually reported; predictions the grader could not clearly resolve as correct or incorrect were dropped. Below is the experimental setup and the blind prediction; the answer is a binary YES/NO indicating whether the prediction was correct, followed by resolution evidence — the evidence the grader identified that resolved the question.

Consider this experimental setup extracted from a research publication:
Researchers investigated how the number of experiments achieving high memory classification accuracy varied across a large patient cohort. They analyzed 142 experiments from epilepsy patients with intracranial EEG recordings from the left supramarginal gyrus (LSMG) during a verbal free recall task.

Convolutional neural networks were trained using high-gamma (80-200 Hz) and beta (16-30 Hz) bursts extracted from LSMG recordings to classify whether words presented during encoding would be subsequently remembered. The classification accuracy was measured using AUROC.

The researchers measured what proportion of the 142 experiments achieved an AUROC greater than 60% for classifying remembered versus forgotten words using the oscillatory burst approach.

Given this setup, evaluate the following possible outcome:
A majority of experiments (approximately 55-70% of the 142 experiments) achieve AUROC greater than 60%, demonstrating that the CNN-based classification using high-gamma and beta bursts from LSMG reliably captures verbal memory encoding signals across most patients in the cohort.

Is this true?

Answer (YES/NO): NO